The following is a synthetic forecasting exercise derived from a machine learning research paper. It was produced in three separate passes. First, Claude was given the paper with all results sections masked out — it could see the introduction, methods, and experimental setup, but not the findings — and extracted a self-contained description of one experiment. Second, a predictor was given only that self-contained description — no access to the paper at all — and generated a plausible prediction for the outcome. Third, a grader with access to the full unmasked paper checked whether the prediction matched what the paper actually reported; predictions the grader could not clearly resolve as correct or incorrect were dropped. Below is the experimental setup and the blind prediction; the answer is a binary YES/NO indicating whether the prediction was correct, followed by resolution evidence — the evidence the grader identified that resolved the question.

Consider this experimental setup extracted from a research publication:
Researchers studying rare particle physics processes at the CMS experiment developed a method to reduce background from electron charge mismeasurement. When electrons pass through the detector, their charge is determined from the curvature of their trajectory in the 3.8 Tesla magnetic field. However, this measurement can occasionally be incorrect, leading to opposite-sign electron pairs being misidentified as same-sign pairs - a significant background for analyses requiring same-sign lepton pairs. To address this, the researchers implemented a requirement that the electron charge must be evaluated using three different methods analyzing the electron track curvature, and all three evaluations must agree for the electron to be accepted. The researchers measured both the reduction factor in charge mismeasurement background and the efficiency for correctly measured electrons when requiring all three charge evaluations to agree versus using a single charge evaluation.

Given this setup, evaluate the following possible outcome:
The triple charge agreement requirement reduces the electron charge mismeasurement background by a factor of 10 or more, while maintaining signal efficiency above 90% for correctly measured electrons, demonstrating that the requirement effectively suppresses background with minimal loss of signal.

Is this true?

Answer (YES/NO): NO